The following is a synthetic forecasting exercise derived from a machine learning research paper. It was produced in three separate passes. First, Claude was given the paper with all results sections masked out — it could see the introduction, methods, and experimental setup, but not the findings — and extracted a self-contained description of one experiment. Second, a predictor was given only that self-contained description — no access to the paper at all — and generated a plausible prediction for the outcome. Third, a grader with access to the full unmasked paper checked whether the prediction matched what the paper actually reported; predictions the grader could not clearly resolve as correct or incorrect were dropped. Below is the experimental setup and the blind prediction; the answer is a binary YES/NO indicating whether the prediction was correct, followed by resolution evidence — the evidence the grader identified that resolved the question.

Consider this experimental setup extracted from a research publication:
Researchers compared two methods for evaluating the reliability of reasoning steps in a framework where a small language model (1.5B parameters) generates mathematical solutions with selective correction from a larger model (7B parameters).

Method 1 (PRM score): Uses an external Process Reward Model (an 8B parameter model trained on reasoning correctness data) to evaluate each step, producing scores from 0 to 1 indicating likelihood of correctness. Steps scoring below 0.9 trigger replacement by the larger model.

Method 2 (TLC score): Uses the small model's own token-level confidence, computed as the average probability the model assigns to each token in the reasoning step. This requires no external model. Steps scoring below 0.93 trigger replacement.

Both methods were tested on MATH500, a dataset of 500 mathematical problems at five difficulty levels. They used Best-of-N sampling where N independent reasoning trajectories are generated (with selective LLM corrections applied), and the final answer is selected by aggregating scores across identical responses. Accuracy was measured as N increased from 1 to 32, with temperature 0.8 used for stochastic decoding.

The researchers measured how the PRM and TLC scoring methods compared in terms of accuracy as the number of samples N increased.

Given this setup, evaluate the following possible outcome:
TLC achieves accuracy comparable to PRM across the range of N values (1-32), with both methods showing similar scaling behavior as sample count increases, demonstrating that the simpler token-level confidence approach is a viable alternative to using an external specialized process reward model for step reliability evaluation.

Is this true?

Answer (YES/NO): NO